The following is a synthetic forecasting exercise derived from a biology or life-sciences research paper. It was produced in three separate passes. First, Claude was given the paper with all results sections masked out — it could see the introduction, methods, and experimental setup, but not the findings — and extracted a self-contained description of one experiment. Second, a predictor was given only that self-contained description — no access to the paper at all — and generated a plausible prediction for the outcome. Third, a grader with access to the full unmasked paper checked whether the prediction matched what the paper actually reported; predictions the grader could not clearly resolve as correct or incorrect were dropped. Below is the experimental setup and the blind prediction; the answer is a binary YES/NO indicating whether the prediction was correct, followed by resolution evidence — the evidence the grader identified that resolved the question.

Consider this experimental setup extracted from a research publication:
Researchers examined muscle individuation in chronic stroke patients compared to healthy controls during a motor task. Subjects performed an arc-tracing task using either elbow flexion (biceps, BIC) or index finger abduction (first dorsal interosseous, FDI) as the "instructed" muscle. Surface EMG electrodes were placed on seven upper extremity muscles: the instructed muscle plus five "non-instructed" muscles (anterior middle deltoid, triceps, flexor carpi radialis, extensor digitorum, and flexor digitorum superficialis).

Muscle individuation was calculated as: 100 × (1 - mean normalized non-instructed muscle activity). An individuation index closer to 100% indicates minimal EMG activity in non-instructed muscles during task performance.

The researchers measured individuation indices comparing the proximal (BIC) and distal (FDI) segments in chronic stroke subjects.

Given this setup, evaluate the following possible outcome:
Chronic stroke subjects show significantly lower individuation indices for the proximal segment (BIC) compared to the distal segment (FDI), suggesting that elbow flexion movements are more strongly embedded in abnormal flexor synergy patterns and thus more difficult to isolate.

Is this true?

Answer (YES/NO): NO